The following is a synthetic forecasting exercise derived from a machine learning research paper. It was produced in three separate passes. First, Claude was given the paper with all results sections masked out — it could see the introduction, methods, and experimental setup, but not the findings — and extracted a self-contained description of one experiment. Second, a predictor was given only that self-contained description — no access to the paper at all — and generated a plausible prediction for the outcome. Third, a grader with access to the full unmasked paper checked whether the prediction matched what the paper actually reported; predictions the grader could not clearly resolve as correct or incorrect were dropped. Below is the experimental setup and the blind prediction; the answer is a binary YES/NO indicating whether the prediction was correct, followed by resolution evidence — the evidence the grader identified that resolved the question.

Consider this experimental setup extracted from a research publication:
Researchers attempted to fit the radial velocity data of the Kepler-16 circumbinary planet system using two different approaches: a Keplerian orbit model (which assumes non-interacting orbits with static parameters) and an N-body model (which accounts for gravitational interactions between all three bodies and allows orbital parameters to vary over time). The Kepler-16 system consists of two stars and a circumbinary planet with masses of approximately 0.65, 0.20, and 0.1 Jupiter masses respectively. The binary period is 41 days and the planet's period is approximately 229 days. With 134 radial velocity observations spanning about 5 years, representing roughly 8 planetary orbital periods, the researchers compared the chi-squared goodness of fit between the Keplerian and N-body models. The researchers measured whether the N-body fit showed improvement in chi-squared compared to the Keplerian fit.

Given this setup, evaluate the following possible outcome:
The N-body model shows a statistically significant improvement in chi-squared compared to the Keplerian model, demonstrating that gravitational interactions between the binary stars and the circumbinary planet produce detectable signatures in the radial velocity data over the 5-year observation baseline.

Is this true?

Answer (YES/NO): NO